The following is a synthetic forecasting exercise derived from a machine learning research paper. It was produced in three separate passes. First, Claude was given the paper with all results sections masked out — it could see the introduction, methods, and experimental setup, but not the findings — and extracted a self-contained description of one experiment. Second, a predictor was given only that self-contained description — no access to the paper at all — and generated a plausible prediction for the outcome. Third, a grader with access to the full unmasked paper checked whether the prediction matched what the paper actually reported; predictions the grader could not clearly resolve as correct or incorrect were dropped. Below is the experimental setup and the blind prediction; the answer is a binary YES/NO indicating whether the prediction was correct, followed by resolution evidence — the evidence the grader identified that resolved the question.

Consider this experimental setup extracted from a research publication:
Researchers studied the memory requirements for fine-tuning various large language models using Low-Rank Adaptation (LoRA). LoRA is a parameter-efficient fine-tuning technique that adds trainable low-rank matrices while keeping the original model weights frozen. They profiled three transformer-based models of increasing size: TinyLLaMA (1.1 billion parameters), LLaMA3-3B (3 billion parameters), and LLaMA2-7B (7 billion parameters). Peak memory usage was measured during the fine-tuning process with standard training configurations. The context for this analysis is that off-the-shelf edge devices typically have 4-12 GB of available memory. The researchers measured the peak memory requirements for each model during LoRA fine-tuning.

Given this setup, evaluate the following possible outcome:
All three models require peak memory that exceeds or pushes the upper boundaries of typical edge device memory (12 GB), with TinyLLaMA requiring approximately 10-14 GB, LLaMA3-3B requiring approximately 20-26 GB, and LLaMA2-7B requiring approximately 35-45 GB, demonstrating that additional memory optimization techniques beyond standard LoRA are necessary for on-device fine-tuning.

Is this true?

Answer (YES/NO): NO